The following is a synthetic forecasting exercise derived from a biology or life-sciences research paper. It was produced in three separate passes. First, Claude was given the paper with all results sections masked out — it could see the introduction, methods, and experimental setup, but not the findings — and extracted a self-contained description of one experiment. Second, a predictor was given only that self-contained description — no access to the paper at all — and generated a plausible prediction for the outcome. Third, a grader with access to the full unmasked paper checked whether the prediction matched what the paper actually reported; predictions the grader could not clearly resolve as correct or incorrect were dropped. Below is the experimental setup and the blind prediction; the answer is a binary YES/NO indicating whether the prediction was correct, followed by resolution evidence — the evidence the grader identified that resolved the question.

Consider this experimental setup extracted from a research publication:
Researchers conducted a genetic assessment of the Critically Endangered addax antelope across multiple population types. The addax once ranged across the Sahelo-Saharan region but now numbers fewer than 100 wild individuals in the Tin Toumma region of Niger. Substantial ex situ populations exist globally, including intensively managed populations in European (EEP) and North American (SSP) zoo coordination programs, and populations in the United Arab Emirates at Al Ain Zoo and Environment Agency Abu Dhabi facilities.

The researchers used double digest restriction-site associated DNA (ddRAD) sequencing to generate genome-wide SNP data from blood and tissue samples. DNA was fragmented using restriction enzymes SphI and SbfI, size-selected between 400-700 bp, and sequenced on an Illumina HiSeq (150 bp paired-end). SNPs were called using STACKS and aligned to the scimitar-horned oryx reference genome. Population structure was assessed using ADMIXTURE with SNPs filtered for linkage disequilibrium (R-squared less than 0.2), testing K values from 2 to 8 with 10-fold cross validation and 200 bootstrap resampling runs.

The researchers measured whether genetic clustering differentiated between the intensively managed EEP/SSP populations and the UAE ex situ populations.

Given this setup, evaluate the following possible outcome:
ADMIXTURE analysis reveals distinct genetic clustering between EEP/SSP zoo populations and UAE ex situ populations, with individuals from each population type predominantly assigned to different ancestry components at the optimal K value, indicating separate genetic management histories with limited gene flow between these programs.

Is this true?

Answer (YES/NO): YES